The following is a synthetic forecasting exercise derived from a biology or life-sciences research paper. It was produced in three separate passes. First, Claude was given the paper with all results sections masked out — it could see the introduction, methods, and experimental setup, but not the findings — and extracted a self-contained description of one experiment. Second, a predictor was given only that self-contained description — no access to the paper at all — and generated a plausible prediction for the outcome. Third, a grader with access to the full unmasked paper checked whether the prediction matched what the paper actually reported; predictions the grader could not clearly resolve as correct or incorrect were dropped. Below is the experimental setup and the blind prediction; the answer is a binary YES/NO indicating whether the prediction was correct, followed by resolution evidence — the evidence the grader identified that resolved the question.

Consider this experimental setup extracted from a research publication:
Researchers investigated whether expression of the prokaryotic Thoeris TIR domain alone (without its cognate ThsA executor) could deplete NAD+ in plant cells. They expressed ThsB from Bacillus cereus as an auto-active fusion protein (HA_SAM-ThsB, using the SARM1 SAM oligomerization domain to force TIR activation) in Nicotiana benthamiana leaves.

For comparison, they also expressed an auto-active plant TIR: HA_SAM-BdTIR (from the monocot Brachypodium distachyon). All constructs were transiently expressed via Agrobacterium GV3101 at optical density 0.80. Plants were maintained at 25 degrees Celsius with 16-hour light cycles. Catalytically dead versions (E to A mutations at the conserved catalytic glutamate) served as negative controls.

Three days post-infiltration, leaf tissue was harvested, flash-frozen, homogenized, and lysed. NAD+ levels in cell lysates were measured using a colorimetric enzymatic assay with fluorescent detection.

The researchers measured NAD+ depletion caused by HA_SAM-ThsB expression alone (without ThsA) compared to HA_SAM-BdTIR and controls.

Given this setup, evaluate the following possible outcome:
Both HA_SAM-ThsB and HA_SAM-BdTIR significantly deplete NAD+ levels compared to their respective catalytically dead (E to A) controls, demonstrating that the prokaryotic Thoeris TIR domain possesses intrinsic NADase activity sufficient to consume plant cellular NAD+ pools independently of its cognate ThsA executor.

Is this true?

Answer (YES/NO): NO